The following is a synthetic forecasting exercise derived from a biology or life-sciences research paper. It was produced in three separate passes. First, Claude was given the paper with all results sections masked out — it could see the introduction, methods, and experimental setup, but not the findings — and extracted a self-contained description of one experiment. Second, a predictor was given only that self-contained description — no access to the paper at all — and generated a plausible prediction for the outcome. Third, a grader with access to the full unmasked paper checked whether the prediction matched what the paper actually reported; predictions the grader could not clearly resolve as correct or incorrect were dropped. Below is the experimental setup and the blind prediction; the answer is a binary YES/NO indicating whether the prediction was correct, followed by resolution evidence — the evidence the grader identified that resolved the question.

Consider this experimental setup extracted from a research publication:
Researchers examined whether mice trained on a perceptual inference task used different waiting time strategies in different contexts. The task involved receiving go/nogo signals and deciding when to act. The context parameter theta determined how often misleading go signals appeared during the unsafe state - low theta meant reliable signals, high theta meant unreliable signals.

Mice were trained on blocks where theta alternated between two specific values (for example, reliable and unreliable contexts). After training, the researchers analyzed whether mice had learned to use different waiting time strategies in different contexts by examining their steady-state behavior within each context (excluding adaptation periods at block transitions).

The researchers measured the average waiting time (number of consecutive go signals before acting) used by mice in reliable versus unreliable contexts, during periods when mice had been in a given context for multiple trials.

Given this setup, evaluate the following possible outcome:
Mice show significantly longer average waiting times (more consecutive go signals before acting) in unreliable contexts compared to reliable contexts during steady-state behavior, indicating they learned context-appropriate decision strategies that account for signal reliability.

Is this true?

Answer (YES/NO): YES